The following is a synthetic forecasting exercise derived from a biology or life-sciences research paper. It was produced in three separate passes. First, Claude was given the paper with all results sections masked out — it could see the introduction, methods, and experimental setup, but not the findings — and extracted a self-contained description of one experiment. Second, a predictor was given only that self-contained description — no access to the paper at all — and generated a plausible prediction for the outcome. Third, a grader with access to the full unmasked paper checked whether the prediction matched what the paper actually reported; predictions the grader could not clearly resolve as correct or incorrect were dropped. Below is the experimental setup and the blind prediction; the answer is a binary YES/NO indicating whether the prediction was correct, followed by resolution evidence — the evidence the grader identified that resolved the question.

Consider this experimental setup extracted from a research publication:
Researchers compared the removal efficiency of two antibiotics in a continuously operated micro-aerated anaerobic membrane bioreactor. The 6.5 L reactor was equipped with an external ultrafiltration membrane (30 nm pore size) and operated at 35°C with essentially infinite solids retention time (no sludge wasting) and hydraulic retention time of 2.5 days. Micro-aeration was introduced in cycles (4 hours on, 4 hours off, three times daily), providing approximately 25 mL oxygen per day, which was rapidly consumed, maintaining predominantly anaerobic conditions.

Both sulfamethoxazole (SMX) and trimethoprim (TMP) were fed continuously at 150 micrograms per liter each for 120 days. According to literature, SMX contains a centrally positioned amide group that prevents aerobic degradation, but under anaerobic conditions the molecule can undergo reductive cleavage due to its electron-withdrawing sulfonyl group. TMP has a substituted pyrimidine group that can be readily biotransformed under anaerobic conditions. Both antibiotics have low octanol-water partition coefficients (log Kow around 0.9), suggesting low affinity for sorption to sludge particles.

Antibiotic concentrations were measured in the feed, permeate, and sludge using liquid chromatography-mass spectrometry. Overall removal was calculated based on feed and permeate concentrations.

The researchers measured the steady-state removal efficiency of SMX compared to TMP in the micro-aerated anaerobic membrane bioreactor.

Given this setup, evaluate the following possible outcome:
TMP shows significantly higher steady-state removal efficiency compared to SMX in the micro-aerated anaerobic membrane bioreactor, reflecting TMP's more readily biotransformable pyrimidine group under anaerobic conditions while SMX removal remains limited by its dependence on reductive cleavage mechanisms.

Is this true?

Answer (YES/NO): NO